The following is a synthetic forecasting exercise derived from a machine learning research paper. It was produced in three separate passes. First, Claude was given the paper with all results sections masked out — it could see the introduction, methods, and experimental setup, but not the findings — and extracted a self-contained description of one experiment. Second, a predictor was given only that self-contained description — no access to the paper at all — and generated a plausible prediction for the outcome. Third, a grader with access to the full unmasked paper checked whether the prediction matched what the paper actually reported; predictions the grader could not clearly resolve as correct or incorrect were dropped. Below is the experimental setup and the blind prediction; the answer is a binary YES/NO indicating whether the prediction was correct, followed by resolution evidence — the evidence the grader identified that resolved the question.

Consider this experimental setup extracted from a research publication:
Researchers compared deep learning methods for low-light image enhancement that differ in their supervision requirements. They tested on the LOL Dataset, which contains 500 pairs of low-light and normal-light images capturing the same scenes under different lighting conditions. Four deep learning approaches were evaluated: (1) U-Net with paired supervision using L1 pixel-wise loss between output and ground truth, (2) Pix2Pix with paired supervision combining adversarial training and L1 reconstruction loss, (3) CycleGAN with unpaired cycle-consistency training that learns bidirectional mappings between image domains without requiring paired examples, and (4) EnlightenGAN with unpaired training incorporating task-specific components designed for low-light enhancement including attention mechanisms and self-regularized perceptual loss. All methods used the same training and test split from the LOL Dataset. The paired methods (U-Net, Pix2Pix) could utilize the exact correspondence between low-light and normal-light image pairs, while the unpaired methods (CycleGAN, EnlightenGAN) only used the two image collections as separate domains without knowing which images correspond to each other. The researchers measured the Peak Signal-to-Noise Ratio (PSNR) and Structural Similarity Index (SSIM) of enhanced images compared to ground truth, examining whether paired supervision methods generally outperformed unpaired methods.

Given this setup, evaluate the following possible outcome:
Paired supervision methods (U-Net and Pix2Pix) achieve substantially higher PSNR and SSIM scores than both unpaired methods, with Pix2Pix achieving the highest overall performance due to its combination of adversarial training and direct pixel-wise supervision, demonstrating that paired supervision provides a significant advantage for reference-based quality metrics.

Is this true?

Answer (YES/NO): NO